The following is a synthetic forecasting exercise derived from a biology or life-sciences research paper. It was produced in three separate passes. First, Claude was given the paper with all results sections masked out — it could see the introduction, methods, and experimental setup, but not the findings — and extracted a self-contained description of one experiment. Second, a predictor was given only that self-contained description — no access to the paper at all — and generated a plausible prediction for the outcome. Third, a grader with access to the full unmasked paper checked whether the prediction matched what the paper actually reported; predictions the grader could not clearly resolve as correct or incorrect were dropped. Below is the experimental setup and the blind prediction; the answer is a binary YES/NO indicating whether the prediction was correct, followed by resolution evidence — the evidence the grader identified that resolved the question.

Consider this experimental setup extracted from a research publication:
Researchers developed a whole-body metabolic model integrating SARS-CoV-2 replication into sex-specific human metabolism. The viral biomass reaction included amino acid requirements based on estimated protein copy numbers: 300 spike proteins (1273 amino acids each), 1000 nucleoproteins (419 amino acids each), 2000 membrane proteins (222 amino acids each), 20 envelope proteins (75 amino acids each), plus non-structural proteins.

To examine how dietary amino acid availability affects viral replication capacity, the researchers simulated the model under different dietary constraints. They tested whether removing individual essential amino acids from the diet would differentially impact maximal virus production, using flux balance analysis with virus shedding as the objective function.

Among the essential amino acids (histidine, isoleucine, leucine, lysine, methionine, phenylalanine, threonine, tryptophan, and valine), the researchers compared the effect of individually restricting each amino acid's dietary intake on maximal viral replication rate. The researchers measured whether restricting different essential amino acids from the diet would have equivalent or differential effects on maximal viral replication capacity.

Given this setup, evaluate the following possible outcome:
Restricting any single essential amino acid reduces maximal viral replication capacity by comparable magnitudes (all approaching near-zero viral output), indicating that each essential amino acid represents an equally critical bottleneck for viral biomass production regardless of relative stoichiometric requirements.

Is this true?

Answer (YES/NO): NO